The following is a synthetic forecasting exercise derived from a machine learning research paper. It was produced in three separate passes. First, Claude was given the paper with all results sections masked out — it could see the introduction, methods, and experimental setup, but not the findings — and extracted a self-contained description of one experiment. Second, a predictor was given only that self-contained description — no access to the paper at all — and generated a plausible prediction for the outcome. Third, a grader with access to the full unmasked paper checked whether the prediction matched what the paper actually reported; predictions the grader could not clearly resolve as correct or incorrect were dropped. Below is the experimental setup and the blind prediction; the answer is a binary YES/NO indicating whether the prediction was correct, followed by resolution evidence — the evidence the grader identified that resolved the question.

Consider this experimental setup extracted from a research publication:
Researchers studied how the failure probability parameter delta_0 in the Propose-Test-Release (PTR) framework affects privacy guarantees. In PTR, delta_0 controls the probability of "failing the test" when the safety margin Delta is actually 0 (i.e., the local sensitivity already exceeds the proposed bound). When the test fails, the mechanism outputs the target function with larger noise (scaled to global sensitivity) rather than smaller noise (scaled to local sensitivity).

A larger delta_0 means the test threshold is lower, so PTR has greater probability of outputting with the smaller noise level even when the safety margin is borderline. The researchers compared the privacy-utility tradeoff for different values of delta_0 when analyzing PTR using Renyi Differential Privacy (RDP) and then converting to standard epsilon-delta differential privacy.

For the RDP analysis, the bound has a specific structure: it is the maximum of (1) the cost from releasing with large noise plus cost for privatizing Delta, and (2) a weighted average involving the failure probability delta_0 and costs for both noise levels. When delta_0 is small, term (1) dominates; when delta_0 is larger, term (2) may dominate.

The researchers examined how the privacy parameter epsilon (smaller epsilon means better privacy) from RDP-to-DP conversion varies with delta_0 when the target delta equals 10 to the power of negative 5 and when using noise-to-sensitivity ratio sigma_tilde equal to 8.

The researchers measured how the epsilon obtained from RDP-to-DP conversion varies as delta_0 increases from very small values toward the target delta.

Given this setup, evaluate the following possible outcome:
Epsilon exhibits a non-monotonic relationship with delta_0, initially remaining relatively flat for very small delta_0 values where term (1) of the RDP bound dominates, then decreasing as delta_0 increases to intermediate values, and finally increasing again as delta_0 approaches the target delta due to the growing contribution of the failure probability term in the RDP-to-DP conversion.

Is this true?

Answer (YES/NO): NO